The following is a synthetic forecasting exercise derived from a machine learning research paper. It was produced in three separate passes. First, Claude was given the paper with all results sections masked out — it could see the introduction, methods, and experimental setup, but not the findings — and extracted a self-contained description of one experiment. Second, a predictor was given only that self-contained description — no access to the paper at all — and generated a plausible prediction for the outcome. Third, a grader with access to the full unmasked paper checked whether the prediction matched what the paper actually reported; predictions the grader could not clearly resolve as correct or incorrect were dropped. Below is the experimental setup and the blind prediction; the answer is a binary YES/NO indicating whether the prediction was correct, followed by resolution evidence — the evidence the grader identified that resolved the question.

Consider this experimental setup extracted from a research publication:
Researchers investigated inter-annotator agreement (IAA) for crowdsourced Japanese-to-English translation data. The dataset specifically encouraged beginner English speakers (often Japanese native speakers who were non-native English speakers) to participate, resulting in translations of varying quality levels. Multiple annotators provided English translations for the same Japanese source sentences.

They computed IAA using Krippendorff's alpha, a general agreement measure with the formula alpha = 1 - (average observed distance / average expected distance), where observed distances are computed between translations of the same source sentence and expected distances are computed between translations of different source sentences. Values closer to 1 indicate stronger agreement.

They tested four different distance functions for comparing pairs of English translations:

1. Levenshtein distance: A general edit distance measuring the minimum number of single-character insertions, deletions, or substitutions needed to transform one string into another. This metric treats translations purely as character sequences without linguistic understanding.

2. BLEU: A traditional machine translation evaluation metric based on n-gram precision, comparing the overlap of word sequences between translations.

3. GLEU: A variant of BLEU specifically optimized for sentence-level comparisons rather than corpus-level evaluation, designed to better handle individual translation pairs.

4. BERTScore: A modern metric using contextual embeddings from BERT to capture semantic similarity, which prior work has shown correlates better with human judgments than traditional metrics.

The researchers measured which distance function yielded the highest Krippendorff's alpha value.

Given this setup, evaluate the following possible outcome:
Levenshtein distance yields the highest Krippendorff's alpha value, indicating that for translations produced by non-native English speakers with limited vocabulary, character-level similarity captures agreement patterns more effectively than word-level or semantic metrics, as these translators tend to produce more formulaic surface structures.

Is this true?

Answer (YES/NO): NO